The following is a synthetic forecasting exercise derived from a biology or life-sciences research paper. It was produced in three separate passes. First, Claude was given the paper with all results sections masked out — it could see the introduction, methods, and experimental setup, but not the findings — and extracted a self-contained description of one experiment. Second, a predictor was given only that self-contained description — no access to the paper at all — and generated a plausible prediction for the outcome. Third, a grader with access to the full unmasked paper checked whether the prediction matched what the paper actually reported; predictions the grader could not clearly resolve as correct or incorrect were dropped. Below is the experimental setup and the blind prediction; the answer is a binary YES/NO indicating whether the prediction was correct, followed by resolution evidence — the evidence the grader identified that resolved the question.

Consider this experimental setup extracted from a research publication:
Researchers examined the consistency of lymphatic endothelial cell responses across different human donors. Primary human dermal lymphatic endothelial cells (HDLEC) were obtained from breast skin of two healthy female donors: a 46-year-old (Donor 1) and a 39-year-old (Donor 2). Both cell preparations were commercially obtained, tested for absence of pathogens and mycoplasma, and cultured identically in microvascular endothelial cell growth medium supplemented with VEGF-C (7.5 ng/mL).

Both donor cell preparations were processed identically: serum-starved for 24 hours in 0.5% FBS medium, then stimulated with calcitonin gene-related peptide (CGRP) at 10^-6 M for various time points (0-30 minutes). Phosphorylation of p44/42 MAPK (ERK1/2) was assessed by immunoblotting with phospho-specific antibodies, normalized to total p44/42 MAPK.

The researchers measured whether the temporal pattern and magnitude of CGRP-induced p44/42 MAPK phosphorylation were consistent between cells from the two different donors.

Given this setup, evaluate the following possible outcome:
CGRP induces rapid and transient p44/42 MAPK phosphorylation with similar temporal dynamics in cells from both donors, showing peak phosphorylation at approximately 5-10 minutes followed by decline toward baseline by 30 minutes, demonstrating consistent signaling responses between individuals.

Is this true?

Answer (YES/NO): NO